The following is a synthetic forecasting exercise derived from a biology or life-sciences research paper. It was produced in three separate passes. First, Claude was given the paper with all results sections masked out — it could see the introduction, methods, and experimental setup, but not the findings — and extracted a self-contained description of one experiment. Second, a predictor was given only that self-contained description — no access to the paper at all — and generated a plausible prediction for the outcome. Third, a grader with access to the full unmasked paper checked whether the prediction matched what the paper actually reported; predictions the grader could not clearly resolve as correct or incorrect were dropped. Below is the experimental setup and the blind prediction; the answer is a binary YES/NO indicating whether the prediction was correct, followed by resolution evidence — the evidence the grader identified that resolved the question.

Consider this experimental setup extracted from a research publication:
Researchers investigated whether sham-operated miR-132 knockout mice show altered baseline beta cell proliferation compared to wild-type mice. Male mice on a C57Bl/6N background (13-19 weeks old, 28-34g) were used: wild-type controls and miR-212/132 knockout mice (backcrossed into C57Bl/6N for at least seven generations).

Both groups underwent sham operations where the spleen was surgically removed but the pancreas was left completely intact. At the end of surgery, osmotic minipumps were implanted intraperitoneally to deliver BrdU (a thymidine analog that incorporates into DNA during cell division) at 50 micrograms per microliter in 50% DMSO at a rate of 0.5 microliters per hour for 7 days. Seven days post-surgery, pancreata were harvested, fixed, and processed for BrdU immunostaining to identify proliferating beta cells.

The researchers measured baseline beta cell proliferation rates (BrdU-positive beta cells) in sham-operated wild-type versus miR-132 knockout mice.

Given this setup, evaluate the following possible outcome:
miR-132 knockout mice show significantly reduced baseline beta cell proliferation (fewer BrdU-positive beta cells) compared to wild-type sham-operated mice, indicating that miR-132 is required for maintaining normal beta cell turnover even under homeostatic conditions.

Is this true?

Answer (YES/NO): NO